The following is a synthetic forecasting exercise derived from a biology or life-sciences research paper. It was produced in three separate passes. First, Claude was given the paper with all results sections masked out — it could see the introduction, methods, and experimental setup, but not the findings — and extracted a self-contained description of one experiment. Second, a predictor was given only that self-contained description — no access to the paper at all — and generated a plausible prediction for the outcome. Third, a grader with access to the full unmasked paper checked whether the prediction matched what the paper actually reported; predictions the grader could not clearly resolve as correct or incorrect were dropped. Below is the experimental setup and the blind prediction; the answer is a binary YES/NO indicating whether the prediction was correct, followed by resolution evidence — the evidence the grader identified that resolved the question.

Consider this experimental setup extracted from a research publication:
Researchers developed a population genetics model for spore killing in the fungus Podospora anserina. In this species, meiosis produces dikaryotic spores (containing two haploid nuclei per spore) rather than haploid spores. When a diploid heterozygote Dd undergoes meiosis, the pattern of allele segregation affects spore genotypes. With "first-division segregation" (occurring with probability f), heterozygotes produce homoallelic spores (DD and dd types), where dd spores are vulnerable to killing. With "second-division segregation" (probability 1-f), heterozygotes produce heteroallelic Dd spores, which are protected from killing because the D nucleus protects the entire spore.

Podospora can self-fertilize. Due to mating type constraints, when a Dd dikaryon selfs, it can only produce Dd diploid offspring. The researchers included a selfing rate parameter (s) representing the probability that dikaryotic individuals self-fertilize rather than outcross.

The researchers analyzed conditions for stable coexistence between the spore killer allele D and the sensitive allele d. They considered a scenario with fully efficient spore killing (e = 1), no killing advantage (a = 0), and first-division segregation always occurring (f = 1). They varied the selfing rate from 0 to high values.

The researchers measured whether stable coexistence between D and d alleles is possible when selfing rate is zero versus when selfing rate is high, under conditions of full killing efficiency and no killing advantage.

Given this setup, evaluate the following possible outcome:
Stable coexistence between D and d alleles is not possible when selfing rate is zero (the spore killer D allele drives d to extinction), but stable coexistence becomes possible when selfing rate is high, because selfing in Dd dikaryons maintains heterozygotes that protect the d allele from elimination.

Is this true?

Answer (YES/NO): YES